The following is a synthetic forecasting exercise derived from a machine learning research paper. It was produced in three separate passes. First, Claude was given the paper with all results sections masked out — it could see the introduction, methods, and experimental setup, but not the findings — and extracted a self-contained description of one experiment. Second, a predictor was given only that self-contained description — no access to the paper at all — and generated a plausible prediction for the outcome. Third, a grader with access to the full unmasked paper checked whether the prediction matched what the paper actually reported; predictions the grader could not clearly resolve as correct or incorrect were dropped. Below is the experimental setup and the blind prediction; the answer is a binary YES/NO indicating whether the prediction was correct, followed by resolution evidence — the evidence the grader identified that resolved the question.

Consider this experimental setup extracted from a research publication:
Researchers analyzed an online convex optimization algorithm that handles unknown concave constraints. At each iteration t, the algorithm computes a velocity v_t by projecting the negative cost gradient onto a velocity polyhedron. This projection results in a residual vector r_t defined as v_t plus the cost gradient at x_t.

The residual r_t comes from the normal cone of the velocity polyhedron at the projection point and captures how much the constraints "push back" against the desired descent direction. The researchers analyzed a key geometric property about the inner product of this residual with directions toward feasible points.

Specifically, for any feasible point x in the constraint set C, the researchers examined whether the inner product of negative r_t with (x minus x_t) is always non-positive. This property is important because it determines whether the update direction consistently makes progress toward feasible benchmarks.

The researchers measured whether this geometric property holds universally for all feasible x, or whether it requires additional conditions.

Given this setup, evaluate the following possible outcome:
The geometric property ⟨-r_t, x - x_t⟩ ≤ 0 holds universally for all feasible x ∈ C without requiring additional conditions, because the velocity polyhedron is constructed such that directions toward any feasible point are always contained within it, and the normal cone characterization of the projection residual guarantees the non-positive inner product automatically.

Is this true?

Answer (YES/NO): YES